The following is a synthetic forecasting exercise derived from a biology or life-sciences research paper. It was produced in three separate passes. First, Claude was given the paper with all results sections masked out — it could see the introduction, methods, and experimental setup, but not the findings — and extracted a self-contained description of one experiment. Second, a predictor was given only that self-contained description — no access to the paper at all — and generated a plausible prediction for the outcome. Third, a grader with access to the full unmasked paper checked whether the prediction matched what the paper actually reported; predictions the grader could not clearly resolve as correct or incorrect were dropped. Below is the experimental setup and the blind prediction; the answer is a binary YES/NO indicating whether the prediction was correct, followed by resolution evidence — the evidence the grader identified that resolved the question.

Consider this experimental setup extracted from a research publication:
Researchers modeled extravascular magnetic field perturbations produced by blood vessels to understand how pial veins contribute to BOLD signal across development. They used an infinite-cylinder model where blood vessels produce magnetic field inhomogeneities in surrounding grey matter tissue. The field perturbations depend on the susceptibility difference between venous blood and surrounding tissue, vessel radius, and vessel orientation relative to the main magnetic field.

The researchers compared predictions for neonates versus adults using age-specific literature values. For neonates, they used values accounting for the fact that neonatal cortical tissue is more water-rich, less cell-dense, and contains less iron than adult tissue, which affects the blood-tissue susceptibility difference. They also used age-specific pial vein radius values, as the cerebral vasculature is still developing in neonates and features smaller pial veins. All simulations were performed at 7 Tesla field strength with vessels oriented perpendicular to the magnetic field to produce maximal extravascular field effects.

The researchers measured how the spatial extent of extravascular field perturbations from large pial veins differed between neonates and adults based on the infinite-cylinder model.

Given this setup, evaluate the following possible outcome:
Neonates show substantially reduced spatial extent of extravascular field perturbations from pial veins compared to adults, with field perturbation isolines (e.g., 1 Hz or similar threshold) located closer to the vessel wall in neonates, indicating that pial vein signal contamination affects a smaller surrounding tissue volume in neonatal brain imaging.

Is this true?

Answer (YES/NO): YES